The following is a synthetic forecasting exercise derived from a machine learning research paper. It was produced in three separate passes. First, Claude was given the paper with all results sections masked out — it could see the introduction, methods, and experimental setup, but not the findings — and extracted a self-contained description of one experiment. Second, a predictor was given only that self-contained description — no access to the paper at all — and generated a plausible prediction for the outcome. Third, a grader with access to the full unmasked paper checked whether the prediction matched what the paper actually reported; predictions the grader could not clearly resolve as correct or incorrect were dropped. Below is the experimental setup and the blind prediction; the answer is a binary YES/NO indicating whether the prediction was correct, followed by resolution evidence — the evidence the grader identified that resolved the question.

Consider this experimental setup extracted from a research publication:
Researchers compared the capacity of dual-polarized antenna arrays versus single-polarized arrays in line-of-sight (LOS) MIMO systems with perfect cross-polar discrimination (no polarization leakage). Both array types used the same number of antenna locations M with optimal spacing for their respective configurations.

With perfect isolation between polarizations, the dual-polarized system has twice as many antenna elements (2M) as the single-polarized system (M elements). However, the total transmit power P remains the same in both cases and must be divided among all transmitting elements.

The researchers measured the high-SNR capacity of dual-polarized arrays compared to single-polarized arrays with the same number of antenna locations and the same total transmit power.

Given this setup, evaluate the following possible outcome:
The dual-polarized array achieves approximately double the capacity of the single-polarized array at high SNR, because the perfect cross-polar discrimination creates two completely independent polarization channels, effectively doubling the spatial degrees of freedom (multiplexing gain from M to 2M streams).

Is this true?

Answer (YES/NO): YES